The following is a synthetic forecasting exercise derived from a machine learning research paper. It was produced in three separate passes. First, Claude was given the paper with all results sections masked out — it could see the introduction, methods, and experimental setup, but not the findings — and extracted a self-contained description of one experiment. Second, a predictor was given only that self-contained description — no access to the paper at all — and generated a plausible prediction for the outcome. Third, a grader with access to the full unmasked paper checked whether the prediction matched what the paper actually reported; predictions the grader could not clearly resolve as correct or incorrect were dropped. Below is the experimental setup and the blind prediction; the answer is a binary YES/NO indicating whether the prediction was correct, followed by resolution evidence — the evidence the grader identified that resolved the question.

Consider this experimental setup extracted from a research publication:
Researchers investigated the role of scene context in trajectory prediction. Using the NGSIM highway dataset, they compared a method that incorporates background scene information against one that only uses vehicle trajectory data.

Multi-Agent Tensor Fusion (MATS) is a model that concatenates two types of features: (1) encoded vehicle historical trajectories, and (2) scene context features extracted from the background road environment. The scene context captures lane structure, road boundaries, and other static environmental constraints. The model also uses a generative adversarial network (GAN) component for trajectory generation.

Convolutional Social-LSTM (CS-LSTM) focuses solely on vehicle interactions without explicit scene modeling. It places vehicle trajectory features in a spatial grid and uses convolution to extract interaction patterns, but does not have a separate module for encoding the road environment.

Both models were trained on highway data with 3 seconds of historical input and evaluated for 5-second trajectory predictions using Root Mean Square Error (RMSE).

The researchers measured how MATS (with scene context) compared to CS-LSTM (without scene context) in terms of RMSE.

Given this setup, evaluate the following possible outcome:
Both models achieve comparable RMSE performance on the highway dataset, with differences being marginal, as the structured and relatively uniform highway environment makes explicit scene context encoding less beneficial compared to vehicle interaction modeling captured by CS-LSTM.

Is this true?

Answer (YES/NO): NO